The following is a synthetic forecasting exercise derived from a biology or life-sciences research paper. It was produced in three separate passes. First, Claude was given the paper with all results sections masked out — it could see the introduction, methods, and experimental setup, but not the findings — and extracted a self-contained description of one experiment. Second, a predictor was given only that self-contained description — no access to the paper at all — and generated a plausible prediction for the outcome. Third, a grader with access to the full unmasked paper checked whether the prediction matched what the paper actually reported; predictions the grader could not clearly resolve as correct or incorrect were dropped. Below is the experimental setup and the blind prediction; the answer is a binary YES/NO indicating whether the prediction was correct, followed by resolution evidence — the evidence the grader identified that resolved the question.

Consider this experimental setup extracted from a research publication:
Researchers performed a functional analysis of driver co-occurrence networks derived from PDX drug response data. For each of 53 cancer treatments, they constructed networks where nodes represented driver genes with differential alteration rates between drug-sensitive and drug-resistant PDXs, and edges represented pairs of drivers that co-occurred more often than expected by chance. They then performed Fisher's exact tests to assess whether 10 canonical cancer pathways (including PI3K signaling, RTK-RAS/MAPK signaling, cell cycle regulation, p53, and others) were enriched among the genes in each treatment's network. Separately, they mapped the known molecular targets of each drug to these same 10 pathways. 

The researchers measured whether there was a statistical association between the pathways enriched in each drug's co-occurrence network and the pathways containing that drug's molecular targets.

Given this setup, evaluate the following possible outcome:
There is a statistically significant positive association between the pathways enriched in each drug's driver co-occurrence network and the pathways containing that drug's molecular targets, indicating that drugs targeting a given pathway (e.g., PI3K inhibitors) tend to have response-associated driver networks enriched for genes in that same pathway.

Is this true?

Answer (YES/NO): NO